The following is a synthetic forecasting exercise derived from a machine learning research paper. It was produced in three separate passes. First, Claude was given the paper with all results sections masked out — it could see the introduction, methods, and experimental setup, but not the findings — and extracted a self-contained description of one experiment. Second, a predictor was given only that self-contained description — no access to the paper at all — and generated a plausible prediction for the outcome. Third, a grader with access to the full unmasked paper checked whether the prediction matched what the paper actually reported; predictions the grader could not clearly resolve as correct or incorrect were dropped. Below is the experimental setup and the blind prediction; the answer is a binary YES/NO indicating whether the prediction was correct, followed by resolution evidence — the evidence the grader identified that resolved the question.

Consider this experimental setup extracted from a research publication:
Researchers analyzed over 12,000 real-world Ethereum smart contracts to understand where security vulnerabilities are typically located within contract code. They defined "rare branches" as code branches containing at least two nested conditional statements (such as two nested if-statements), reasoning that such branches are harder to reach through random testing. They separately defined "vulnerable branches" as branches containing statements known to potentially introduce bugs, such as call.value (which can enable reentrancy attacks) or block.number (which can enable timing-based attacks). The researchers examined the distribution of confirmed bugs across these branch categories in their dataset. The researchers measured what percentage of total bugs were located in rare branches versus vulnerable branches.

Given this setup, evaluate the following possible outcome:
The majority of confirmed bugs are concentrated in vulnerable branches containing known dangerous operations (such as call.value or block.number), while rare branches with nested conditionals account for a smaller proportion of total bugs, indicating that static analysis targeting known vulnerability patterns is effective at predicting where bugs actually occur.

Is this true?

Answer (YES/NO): YES